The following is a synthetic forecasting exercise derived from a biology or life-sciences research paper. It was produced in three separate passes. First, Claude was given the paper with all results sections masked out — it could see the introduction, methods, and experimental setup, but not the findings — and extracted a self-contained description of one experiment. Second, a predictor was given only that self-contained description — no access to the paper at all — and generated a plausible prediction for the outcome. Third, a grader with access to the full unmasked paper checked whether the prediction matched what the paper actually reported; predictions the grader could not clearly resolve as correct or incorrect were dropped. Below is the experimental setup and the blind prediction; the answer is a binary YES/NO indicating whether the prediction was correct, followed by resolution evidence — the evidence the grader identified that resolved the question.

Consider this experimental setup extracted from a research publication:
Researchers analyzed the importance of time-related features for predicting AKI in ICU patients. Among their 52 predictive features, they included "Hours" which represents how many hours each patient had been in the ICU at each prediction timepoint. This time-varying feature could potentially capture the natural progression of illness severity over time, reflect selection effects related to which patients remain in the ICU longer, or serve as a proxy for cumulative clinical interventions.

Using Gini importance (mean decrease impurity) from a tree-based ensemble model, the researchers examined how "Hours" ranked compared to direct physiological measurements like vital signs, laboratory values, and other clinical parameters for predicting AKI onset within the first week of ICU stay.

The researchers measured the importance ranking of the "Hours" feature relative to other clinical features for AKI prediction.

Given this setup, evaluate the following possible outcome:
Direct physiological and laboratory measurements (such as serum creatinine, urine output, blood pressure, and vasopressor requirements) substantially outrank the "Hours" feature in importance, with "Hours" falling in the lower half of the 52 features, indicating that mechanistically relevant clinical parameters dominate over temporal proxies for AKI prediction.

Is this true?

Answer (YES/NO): NO